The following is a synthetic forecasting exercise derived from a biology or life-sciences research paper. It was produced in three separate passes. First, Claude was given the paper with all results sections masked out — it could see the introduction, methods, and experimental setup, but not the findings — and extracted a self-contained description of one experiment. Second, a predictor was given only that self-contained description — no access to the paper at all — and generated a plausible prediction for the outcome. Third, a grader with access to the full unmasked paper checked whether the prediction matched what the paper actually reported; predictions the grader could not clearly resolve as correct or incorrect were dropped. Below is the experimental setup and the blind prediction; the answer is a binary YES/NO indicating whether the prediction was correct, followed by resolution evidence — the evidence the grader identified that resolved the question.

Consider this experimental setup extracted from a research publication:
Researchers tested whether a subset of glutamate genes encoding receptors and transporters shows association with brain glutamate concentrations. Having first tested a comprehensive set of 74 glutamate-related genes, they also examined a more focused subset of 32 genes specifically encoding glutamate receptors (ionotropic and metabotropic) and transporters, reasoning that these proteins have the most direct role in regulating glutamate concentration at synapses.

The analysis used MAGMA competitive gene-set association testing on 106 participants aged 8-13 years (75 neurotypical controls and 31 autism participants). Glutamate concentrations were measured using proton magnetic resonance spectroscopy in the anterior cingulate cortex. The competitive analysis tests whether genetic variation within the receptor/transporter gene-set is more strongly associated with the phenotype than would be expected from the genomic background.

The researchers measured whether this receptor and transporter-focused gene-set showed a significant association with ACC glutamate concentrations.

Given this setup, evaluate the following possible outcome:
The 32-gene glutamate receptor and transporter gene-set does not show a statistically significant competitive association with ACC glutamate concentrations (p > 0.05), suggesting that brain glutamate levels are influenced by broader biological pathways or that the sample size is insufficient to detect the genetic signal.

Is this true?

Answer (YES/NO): YES